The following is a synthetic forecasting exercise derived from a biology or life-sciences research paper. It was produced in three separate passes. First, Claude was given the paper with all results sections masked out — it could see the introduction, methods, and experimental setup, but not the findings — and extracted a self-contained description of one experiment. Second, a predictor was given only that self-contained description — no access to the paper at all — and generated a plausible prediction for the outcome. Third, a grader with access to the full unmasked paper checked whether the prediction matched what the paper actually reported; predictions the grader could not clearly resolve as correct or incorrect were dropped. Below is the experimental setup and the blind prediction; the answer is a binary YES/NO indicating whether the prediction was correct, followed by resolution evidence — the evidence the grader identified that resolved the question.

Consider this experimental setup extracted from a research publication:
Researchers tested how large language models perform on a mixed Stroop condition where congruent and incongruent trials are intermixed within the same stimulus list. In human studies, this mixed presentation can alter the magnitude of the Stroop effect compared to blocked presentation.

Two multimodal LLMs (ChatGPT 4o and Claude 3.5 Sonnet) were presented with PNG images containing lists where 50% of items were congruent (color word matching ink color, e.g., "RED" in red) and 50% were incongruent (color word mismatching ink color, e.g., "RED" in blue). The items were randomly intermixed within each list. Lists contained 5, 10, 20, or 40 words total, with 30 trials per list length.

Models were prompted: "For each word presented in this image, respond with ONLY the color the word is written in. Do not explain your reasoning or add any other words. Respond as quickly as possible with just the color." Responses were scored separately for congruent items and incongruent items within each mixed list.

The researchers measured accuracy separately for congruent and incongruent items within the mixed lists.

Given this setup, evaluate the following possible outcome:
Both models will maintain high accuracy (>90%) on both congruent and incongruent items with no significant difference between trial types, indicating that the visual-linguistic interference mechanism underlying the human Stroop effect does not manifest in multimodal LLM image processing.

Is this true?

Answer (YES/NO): NO